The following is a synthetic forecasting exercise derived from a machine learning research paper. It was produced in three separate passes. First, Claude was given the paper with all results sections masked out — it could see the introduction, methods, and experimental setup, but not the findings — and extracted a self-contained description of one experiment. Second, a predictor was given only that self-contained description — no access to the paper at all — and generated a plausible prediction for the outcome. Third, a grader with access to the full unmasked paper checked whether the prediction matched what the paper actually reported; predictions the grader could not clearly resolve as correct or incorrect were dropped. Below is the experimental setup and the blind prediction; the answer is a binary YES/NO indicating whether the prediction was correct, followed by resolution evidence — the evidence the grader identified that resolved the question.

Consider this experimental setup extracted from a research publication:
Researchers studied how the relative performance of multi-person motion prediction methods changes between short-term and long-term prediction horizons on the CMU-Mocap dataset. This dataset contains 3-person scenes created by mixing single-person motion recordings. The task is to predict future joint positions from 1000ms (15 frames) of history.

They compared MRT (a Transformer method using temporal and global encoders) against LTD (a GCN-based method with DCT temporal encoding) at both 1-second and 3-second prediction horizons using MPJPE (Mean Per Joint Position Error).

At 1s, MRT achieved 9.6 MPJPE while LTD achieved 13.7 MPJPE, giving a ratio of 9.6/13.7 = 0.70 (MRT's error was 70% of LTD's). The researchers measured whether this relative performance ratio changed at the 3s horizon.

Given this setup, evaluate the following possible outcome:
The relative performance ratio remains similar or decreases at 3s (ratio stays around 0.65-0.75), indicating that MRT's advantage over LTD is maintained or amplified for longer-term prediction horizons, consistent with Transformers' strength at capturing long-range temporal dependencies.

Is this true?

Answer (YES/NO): YES